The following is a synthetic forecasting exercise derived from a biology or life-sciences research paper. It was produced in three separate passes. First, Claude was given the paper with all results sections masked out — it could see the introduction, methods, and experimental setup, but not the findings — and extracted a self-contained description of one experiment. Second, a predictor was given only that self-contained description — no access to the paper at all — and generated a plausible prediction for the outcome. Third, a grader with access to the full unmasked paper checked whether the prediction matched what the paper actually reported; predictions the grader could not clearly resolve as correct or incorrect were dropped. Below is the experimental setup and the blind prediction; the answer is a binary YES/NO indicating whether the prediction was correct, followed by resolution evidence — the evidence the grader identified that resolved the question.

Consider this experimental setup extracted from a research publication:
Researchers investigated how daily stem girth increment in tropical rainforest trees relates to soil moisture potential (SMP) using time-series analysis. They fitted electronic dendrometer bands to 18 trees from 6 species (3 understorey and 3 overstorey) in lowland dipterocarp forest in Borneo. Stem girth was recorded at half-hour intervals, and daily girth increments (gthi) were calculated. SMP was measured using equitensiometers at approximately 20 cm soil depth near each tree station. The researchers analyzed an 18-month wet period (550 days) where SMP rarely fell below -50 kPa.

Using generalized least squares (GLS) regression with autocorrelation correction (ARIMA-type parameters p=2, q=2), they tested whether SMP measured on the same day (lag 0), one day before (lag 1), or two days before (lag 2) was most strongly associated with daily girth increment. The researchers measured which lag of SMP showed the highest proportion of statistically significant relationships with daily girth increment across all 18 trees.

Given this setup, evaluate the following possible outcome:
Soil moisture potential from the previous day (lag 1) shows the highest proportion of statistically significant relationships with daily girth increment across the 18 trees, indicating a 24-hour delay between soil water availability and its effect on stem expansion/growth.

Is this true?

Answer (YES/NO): YES